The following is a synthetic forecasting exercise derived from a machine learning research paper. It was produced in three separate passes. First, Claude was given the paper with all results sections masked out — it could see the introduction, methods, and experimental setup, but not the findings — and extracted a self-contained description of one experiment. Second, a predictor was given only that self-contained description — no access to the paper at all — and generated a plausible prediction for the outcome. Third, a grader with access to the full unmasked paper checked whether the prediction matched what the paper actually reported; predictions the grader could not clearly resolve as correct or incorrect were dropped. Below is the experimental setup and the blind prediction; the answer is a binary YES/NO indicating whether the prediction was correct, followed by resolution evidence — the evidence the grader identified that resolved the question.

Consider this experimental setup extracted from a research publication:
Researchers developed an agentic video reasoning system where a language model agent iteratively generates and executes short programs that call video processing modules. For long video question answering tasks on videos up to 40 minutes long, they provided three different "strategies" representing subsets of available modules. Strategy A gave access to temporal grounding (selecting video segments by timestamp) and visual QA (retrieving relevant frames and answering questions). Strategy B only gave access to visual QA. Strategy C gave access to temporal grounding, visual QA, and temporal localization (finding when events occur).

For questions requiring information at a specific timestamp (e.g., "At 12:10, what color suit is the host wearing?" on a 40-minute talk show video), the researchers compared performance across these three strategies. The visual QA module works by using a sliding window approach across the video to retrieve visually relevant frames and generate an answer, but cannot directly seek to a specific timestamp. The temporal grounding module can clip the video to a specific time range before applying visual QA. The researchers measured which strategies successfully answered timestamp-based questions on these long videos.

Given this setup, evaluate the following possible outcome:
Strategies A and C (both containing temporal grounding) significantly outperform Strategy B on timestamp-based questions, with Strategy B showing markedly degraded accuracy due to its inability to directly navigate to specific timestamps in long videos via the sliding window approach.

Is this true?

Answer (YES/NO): YES